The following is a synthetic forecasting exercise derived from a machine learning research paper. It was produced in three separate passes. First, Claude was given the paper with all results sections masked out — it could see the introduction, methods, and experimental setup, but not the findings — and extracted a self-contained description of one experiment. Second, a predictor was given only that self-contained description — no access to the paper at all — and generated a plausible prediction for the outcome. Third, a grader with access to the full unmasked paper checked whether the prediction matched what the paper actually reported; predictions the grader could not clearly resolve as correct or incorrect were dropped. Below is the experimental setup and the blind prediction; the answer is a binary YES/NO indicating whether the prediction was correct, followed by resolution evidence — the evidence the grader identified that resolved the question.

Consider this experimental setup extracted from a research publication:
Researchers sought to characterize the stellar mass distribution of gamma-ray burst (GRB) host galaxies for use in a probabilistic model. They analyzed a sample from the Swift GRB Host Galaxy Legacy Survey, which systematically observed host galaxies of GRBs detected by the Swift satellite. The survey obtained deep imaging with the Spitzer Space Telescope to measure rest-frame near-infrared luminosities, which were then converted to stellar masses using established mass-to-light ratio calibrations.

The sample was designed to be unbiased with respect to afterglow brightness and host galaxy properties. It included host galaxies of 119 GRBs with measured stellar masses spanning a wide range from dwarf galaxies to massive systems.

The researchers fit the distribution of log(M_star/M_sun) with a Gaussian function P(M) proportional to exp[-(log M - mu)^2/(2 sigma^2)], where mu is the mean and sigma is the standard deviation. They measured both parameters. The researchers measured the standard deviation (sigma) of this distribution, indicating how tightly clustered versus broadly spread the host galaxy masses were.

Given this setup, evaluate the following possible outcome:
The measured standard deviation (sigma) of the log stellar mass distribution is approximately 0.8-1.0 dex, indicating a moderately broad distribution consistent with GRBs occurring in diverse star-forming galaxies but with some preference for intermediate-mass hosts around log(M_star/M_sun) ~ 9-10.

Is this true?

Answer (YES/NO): NO